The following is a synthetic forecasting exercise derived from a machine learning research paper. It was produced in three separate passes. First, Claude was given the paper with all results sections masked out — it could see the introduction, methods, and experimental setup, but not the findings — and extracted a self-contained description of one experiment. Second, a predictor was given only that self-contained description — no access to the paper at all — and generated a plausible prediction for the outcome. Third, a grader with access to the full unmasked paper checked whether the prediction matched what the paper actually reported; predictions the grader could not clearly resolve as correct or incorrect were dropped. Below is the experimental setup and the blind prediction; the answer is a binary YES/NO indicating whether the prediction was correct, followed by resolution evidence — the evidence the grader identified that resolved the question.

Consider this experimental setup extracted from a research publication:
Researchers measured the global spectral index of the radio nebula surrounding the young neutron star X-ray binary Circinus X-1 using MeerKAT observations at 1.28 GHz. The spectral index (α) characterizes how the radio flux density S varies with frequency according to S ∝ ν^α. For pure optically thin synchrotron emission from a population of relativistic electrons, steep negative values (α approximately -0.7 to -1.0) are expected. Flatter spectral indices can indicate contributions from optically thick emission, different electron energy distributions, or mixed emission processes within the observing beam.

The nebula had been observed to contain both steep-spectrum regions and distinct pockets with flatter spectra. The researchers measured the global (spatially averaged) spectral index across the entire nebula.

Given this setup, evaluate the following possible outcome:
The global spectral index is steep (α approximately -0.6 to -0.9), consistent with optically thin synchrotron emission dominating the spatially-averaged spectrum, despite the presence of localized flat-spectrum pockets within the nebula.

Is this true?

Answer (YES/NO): NO